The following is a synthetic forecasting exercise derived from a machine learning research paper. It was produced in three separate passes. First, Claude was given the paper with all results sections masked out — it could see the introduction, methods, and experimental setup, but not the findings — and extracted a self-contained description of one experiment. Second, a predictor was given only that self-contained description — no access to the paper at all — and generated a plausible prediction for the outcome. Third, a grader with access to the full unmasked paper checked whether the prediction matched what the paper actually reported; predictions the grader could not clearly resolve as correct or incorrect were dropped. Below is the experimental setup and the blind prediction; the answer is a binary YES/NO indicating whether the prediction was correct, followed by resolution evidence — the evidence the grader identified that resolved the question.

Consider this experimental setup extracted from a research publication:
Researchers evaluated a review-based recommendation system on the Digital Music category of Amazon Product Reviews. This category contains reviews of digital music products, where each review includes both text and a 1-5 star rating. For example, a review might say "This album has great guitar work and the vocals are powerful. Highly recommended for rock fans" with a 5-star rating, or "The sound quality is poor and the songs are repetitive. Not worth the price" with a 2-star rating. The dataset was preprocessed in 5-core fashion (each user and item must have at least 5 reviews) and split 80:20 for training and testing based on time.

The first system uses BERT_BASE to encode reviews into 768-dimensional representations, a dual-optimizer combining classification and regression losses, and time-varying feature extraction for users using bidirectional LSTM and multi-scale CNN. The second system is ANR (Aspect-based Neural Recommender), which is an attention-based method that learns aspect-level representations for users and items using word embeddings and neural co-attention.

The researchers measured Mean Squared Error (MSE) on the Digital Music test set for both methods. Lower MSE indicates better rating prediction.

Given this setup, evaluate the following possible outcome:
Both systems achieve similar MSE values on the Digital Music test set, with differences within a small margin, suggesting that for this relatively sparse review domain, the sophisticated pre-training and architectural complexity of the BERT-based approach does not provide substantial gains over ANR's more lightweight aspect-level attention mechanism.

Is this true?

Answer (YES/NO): NO